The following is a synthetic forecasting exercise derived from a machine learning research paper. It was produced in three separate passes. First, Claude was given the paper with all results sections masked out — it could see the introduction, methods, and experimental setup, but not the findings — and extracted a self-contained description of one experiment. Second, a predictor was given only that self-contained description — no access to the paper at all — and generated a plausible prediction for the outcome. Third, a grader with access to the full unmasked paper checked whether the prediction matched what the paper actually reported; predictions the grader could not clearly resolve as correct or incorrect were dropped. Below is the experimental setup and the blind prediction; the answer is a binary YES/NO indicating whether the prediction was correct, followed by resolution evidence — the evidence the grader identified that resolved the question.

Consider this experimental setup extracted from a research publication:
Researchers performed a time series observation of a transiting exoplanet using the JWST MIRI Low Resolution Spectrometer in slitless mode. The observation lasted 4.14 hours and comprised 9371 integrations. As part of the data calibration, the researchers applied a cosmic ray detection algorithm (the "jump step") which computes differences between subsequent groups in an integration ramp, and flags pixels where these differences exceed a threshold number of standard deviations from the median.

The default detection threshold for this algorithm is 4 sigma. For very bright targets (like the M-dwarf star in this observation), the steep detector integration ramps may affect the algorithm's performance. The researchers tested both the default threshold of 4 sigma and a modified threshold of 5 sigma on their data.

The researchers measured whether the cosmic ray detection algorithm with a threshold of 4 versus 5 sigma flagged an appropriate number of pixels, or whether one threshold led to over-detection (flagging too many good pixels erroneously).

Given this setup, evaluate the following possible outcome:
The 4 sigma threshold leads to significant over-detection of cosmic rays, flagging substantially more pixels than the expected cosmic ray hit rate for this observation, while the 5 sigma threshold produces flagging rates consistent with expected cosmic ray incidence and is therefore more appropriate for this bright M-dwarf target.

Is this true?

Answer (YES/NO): YES